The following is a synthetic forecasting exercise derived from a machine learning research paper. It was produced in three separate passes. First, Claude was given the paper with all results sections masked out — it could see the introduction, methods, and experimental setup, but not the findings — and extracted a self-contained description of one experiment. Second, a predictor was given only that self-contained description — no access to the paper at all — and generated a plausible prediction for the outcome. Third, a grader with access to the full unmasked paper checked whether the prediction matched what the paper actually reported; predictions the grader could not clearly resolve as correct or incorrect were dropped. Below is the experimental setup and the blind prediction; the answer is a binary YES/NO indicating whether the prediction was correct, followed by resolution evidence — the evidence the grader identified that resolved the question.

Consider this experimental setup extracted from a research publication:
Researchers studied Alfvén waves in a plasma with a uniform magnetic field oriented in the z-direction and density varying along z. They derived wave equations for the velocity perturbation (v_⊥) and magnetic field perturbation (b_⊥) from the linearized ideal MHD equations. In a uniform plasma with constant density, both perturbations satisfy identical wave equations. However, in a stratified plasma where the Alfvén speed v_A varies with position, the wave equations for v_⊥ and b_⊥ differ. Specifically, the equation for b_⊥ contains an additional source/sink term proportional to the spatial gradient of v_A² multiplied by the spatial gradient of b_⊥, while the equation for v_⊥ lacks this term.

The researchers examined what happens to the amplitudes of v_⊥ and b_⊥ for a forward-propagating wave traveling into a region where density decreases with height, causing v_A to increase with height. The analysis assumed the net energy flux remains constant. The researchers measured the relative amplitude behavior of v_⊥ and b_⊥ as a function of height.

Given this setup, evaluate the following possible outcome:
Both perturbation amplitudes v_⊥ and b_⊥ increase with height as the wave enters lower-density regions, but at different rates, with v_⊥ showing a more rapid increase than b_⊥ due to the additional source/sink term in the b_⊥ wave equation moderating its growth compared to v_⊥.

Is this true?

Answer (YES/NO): NO